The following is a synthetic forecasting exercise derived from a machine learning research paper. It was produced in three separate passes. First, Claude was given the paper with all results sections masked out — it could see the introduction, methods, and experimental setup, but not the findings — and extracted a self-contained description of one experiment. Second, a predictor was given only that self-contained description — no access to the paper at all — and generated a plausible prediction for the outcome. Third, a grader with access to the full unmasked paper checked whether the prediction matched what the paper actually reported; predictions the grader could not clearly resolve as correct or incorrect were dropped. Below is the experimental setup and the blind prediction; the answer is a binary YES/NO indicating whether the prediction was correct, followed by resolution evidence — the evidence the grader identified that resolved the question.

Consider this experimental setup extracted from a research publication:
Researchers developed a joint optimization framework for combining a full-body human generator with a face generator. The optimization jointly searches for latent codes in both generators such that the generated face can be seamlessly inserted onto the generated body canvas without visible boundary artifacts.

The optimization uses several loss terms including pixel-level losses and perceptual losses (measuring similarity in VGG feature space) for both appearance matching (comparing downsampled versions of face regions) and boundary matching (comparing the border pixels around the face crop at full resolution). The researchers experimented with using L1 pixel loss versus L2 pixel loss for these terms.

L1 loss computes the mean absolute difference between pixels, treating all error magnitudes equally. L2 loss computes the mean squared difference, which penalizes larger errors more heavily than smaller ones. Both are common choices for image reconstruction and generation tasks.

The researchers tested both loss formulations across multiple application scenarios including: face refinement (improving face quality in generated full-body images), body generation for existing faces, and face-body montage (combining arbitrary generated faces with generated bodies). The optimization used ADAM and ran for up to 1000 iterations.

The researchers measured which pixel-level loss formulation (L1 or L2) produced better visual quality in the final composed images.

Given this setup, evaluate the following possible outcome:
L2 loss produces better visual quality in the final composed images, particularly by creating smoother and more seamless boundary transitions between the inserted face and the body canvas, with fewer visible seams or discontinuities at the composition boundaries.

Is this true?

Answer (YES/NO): NO